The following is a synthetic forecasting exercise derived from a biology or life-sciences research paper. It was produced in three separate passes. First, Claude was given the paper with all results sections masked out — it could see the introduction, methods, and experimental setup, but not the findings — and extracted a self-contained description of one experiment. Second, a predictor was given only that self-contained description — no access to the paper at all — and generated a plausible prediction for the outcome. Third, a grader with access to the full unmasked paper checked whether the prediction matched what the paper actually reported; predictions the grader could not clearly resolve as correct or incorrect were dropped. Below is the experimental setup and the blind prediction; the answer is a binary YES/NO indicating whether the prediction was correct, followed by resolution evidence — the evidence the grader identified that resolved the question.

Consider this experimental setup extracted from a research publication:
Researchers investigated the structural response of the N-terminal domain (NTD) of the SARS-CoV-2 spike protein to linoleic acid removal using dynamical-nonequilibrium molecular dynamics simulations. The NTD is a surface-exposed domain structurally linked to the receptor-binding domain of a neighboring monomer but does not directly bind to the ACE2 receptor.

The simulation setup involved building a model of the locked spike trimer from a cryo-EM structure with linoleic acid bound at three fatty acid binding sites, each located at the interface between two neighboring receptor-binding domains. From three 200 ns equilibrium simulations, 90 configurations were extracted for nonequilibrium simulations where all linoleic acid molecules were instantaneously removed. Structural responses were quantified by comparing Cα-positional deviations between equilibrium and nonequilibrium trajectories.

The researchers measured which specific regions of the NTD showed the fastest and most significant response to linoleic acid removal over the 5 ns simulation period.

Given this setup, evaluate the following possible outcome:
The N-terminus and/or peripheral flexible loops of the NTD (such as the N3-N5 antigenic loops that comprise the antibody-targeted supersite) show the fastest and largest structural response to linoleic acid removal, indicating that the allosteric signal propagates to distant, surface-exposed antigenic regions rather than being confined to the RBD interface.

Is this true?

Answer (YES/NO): YES